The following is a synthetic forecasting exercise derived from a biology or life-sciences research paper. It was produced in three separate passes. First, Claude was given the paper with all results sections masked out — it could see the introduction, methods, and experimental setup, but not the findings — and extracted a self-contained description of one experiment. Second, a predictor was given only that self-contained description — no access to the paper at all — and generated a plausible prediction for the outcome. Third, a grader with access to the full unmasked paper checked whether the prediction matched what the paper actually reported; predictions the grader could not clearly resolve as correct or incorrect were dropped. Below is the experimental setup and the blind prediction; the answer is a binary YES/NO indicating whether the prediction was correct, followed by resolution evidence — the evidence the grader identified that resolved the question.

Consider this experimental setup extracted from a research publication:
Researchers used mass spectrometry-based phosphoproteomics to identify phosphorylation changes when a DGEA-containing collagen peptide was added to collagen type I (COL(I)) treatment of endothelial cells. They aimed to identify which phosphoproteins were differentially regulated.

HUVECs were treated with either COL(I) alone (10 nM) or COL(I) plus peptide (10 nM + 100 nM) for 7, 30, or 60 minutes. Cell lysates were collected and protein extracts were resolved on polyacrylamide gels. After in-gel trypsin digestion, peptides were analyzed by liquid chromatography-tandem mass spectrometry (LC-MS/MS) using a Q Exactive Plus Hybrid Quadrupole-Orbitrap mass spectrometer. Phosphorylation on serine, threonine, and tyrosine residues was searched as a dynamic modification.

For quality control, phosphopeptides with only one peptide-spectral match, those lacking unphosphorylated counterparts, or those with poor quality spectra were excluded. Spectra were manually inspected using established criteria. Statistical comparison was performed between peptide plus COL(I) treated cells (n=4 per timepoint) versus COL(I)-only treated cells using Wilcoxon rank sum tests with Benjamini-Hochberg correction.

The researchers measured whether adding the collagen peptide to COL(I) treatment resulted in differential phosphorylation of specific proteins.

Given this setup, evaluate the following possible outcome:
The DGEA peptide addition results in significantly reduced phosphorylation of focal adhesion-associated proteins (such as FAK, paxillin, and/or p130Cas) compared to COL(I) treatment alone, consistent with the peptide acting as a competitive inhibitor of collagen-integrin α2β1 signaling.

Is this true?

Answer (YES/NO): NO